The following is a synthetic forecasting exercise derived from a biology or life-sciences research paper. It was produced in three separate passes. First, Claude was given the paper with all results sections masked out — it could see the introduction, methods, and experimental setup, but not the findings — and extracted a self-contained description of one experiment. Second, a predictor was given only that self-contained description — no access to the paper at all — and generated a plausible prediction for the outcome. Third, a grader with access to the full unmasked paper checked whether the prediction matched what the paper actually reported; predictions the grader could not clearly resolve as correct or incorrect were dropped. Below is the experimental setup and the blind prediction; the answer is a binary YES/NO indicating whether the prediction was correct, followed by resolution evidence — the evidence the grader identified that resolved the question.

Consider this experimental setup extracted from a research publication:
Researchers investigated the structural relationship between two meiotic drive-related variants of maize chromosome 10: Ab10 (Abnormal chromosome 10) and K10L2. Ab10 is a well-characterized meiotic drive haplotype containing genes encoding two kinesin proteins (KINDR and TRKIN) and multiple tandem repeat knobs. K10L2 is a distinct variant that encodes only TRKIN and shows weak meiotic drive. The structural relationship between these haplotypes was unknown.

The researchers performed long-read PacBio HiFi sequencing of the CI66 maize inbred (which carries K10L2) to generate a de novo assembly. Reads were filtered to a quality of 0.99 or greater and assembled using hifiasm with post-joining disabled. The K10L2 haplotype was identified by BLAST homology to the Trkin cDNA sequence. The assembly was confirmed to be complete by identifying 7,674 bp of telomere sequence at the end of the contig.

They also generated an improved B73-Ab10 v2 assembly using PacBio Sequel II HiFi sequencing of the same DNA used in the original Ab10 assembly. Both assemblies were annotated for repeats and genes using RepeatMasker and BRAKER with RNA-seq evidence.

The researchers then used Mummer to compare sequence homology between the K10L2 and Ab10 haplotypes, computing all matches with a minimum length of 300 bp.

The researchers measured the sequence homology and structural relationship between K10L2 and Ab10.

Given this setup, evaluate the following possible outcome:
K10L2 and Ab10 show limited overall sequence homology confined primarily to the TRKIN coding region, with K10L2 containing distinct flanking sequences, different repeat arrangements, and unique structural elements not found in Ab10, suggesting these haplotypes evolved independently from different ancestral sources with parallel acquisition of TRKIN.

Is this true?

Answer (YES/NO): NO